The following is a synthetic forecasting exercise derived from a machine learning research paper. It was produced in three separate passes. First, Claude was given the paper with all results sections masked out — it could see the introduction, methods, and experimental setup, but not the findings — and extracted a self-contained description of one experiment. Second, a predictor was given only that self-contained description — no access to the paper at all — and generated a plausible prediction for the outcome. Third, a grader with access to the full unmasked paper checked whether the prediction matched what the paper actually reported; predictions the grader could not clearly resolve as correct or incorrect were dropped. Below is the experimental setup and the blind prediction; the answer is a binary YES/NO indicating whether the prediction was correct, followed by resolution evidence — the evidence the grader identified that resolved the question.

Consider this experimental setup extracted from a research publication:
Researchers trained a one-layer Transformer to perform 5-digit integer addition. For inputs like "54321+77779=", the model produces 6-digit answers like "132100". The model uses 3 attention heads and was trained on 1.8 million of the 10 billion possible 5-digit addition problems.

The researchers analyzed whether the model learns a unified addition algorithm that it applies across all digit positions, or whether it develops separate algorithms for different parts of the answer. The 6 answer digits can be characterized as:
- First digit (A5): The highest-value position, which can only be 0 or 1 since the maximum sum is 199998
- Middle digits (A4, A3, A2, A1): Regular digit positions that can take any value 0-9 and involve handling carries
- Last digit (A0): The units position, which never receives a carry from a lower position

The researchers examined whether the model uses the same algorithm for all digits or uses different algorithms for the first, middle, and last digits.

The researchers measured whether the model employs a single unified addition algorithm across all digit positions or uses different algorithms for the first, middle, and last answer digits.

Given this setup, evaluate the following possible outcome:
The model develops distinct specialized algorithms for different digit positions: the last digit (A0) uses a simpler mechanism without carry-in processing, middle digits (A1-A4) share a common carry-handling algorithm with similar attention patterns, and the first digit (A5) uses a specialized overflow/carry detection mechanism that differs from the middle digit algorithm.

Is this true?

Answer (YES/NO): NO